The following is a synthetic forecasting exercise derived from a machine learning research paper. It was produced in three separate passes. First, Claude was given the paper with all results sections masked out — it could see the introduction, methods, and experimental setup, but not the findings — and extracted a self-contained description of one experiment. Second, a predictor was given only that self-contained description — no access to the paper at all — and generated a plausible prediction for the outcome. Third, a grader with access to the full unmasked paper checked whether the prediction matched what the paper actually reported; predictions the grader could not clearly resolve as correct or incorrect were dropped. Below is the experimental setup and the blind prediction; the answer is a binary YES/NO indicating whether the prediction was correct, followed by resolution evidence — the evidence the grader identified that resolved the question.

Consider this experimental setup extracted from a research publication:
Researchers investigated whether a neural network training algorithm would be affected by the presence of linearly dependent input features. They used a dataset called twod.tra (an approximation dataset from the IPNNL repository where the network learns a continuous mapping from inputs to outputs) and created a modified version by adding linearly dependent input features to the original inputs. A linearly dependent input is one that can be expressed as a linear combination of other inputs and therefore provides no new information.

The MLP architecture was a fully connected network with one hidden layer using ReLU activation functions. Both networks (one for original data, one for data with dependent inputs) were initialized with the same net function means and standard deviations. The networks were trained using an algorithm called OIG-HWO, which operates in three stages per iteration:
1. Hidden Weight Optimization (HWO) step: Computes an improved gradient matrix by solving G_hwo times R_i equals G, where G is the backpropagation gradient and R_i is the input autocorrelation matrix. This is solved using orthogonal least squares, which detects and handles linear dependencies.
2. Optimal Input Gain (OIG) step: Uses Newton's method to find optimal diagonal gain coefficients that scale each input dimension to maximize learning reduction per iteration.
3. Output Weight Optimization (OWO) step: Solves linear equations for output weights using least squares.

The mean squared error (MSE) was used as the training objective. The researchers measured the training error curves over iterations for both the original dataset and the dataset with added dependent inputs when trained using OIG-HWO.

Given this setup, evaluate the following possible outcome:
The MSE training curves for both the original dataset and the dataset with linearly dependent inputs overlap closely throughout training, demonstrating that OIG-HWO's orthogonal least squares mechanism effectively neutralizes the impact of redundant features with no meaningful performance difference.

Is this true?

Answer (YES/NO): YES